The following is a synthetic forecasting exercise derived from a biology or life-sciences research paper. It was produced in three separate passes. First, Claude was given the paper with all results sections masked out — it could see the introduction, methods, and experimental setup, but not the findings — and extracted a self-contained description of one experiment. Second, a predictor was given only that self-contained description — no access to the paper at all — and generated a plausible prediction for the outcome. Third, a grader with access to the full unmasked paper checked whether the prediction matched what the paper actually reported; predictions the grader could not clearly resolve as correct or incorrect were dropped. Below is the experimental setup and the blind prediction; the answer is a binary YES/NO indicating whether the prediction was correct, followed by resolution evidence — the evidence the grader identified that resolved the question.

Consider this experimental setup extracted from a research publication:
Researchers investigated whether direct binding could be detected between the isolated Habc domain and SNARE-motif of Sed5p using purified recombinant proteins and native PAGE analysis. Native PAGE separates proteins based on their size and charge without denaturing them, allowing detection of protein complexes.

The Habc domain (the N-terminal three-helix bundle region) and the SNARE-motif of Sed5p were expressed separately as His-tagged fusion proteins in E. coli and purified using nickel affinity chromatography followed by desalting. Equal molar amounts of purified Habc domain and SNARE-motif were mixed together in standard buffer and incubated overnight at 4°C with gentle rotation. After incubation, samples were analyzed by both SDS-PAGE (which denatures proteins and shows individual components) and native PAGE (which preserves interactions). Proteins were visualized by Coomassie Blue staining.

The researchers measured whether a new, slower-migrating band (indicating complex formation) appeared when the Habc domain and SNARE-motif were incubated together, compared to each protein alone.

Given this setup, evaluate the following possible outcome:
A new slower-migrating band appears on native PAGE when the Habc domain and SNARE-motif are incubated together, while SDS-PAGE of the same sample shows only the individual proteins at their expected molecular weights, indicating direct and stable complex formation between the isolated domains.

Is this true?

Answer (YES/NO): NO